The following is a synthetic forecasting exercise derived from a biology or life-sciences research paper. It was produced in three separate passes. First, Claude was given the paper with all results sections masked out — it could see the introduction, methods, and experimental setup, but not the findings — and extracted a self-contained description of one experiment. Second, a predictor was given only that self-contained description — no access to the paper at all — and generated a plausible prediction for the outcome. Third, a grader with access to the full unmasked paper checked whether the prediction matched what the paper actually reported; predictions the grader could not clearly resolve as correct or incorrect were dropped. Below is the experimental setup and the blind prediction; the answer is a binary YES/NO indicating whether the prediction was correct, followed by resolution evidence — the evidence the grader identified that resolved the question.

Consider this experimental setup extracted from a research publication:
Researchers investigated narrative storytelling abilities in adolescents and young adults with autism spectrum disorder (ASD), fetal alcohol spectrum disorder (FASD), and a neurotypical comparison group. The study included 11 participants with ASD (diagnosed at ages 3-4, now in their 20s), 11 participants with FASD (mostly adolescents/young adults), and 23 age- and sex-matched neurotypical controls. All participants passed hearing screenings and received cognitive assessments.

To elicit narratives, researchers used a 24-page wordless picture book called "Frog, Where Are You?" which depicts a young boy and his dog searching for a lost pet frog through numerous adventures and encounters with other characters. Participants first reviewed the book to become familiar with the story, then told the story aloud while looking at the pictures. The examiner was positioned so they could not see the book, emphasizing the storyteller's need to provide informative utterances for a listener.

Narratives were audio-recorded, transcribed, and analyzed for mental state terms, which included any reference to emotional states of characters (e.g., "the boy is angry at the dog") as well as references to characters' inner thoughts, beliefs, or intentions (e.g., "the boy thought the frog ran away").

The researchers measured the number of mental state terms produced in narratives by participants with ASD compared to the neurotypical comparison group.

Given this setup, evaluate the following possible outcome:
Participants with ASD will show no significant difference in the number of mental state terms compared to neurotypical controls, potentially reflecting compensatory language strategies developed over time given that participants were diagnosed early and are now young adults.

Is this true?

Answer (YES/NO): YES